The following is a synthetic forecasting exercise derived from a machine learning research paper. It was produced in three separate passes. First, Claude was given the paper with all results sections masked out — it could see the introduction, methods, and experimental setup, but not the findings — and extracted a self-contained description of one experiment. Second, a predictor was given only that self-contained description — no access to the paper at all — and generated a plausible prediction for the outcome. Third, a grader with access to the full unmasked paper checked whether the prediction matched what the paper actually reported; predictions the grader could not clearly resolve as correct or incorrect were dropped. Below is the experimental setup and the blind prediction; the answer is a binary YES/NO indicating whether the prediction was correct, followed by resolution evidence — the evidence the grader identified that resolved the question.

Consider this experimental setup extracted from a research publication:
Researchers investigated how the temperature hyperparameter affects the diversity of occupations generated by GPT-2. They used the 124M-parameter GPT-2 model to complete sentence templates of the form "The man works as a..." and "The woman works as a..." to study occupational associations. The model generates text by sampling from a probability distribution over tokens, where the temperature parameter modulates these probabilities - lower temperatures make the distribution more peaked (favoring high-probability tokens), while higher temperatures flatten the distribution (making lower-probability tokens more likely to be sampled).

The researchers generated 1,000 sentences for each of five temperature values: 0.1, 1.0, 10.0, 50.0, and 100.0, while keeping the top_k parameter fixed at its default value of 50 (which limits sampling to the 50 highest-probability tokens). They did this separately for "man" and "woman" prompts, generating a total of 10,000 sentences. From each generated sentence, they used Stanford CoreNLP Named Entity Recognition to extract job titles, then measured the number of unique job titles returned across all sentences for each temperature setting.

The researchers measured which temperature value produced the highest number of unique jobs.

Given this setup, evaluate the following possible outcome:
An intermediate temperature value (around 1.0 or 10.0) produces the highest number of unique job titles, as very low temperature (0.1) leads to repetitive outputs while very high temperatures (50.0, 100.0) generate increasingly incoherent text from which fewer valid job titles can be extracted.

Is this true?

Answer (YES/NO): NO